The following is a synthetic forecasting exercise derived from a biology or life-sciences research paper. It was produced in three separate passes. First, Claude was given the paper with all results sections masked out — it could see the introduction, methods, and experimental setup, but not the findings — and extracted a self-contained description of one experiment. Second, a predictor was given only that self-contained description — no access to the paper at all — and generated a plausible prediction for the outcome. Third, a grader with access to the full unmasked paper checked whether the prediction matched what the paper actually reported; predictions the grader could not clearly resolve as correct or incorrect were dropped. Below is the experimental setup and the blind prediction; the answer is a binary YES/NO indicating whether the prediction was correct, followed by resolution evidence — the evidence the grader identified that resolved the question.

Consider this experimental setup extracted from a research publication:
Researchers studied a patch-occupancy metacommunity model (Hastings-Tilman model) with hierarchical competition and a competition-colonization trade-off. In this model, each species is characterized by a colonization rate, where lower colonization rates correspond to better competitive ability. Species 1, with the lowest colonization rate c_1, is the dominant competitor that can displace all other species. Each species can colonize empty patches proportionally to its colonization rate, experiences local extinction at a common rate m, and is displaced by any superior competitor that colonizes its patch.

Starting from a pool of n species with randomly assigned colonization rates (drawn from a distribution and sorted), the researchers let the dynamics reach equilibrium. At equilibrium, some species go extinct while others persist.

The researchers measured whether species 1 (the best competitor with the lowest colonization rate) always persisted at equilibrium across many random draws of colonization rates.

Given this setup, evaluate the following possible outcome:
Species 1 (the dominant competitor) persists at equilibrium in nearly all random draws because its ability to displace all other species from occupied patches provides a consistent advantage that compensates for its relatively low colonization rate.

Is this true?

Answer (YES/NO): YES